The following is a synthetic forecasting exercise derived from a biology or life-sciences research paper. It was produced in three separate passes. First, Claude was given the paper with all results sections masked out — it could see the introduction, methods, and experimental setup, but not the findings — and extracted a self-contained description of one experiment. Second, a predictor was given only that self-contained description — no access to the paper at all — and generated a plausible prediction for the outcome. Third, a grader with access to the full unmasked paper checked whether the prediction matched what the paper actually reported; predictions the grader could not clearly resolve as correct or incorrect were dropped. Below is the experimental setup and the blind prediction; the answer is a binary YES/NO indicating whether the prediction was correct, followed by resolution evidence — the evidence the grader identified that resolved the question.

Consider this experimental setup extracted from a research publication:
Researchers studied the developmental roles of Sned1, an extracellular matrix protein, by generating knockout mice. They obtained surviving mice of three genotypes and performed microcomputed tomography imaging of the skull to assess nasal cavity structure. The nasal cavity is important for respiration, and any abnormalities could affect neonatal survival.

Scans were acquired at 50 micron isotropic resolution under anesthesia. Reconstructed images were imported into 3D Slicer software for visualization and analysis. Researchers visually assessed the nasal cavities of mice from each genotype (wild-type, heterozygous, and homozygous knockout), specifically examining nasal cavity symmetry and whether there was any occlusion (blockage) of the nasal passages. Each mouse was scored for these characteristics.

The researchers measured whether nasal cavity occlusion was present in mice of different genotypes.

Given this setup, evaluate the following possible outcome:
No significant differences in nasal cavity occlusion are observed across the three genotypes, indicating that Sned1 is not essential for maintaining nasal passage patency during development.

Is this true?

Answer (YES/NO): NO